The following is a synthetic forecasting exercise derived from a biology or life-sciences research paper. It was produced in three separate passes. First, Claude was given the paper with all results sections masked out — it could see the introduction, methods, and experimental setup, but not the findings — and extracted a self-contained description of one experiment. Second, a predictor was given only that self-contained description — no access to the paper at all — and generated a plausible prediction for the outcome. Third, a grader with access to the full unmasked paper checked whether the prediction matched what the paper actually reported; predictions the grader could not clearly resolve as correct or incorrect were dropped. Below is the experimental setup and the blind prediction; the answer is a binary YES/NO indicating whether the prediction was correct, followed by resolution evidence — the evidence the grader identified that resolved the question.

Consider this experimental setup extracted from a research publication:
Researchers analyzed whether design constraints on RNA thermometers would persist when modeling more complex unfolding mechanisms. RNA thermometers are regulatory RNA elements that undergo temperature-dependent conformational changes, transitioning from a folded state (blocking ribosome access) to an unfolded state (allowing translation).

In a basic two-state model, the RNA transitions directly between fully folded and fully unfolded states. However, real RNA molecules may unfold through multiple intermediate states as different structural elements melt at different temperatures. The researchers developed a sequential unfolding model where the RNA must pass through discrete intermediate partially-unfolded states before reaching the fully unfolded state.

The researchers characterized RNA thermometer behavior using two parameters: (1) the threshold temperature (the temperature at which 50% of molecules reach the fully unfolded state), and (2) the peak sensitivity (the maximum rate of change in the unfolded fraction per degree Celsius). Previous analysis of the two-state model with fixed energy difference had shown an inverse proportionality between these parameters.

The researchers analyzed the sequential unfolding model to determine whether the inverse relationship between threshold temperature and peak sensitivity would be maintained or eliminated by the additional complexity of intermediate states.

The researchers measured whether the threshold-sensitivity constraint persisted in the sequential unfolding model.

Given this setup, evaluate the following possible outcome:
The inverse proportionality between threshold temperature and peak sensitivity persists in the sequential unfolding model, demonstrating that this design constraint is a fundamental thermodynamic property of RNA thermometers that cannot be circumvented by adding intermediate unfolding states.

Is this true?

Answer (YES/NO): YES